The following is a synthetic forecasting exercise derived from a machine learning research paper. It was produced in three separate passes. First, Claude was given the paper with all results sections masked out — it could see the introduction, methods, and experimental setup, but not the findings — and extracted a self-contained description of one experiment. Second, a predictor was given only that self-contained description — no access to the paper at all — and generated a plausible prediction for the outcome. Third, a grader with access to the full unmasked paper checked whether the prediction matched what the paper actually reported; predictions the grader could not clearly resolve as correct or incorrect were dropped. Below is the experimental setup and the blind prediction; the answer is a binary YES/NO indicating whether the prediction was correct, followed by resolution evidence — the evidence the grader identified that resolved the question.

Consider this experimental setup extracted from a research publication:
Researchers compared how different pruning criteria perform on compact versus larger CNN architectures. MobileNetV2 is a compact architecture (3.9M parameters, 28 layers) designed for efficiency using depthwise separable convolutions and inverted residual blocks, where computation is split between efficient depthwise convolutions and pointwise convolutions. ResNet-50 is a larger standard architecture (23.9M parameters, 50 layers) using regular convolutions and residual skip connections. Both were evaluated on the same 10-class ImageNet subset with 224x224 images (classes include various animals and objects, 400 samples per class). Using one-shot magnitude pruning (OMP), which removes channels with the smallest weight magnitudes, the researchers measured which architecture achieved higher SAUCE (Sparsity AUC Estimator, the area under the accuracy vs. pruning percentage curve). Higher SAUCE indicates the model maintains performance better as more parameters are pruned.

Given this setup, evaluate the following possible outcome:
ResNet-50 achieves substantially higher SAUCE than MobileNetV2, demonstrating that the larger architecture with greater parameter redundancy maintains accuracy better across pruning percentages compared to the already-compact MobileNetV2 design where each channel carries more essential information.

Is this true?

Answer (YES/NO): NO